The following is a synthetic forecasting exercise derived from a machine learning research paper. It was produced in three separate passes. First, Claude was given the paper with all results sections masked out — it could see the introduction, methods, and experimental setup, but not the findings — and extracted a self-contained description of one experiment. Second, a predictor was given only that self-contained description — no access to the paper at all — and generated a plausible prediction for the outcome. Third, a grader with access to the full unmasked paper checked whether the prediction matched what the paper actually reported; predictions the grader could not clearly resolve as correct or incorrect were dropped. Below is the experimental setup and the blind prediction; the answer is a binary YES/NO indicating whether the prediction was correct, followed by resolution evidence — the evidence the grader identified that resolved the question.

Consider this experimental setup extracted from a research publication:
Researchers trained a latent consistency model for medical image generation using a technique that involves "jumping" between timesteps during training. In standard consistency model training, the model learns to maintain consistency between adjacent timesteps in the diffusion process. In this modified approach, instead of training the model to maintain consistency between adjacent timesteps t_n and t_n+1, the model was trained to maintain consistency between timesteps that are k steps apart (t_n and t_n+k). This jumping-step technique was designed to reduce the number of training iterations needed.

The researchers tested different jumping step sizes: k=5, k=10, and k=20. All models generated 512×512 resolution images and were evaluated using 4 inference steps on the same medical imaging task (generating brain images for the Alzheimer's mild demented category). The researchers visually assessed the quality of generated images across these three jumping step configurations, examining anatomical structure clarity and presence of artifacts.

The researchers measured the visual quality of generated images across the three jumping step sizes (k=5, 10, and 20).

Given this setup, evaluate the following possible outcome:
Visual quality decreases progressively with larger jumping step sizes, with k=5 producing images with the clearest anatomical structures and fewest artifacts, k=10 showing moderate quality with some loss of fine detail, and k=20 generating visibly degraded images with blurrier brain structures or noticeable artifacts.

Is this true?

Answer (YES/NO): NO